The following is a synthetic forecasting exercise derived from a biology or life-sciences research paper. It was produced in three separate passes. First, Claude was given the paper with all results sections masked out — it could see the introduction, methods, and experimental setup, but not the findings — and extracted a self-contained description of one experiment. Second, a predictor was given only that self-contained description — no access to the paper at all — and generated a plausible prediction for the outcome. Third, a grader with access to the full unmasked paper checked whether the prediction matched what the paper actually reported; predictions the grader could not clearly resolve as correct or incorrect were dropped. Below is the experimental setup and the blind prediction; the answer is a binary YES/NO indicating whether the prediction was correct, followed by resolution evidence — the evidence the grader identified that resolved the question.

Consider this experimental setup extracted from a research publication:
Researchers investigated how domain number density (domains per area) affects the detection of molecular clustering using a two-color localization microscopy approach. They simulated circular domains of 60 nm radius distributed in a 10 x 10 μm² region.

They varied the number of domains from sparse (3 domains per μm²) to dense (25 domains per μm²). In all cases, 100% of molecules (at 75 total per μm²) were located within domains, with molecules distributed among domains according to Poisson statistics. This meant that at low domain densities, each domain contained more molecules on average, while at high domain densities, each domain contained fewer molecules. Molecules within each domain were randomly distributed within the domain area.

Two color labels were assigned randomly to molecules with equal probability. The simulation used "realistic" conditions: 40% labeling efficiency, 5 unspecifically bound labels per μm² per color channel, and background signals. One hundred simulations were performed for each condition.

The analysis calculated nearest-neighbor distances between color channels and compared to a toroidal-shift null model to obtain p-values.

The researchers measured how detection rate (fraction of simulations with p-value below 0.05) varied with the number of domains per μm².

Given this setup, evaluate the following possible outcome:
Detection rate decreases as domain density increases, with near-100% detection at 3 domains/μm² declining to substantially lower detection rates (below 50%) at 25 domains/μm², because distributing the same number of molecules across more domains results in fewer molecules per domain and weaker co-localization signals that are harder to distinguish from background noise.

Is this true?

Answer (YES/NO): NO